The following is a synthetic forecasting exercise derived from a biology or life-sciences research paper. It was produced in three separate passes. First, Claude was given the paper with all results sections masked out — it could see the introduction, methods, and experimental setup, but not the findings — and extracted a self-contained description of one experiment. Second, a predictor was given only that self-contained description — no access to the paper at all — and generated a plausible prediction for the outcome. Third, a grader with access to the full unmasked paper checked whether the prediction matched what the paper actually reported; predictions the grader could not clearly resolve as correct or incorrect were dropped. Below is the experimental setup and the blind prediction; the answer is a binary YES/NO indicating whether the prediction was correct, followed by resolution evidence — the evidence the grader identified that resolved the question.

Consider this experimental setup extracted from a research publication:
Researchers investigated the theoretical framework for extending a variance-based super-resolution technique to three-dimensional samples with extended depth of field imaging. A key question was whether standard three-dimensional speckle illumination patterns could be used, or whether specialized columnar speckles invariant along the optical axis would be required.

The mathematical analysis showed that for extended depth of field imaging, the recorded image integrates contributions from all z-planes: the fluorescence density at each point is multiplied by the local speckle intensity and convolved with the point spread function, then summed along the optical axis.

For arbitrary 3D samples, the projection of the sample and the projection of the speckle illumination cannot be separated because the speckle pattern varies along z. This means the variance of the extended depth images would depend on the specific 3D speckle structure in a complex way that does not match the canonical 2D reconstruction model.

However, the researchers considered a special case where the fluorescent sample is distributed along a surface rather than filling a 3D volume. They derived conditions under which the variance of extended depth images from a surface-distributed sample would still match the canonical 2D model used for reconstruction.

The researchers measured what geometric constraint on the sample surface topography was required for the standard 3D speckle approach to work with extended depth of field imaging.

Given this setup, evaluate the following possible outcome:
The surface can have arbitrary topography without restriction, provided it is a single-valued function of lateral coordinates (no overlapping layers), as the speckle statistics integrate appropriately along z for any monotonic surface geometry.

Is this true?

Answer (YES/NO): NO